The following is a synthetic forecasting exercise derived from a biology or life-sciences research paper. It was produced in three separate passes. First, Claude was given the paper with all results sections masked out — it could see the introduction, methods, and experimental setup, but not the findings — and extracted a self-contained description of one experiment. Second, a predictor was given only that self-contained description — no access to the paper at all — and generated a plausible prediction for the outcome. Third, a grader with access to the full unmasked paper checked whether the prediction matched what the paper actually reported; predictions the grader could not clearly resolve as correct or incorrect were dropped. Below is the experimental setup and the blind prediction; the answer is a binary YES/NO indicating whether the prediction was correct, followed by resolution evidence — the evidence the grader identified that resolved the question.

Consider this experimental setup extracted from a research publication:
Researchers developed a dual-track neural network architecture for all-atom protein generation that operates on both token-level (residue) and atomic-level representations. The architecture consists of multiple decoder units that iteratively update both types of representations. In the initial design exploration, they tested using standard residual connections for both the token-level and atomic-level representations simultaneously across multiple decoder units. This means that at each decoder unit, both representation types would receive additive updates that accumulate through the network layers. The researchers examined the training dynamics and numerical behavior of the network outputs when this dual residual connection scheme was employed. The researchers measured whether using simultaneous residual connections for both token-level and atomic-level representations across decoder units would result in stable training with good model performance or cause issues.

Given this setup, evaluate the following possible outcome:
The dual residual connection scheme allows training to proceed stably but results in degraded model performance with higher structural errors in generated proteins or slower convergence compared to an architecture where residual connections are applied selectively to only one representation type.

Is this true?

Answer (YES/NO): NO